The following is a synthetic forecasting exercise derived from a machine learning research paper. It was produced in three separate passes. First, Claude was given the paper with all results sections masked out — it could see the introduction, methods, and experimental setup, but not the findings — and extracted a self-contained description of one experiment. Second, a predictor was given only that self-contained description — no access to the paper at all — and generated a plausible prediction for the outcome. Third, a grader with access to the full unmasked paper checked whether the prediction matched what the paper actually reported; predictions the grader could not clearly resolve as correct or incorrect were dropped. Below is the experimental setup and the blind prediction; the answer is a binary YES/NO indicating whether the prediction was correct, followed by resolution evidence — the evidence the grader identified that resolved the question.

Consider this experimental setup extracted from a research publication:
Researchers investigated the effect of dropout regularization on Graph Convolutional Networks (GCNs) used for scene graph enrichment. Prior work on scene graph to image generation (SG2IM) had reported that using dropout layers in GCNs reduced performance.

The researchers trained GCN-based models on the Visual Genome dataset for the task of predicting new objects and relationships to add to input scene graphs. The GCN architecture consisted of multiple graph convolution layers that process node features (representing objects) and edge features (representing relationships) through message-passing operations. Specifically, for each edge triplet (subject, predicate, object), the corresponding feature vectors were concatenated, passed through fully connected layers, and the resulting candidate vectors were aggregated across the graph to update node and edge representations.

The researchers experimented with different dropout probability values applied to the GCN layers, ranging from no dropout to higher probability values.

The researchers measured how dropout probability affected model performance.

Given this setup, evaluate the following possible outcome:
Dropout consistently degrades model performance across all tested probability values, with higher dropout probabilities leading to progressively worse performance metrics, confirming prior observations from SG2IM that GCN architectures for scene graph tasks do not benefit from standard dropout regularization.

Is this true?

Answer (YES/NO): NO